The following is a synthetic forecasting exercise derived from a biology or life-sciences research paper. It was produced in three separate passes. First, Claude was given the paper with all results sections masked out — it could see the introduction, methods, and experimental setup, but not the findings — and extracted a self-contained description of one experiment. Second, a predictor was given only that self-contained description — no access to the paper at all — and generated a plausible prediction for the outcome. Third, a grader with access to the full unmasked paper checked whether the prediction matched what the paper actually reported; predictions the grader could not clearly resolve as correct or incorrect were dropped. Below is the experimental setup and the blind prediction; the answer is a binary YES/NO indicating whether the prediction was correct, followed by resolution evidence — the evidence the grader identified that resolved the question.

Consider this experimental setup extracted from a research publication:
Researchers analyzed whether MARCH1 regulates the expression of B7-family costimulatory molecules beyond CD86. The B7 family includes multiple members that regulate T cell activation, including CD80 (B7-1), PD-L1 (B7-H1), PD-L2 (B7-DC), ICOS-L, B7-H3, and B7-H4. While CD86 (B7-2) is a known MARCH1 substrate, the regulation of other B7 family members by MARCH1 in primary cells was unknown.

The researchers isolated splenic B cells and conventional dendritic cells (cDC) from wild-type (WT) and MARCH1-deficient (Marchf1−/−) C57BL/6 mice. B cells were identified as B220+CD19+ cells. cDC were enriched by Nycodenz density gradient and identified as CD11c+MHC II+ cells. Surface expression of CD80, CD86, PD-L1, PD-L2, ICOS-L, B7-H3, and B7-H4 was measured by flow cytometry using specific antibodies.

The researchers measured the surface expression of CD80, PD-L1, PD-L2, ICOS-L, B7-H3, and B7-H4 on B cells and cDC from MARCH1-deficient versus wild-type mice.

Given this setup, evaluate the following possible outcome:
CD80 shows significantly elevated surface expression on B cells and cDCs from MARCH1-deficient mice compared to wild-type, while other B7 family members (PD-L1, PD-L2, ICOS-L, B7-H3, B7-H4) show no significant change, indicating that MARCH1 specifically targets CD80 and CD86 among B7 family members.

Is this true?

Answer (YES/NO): NO